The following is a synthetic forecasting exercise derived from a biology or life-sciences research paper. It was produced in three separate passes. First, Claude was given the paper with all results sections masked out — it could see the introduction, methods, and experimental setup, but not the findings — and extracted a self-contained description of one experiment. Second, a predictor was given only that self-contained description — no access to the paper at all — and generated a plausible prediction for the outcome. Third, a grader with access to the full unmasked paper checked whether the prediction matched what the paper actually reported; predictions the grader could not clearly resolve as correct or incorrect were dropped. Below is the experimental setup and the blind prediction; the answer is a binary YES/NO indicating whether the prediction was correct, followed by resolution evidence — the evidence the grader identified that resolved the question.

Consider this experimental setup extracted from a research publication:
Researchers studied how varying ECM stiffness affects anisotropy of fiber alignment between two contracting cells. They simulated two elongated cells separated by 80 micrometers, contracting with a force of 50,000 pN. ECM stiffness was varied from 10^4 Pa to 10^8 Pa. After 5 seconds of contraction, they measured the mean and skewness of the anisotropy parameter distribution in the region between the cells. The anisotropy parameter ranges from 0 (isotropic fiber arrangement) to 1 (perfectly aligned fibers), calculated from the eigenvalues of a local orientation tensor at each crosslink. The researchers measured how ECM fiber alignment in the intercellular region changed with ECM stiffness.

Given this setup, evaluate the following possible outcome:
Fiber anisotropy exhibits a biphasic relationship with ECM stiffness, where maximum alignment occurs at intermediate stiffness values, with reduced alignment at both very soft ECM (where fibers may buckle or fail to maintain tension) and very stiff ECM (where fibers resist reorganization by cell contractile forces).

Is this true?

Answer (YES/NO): NO